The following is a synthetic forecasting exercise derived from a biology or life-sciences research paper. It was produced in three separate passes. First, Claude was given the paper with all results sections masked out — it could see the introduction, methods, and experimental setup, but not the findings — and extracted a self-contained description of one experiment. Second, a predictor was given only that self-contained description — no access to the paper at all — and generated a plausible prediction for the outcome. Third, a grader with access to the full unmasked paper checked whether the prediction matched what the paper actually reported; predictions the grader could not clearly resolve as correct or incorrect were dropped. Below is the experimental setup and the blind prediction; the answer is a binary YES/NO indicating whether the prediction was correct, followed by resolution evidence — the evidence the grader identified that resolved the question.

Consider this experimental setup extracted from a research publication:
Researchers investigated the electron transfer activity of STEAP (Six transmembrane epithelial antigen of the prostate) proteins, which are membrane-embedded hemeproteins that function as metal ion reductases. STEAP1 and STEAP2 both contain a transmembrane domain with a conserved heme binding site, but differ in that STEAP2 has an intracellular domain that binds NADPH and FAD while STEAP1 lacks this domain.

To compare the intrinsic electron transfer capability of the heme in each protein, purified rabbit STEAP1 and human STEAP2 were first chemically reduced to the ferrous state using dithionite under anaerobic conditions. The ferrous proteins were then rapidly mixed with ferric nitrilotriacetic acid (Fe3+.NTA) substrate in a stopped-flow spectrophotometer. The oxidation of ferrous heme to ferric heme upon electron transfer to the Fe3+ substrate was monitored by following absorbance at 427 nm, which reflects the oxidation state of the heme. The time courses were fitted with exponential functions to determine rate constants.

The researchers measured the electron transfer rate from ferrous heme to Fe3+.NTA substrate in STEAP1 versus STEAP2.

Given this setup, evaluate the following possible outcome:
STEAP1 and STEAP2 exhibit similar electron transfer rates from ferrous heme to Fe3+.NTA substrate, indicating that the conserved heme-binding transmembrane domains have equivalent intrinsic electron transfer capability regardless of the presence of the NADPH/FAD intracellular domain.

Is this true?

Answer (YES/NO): NO